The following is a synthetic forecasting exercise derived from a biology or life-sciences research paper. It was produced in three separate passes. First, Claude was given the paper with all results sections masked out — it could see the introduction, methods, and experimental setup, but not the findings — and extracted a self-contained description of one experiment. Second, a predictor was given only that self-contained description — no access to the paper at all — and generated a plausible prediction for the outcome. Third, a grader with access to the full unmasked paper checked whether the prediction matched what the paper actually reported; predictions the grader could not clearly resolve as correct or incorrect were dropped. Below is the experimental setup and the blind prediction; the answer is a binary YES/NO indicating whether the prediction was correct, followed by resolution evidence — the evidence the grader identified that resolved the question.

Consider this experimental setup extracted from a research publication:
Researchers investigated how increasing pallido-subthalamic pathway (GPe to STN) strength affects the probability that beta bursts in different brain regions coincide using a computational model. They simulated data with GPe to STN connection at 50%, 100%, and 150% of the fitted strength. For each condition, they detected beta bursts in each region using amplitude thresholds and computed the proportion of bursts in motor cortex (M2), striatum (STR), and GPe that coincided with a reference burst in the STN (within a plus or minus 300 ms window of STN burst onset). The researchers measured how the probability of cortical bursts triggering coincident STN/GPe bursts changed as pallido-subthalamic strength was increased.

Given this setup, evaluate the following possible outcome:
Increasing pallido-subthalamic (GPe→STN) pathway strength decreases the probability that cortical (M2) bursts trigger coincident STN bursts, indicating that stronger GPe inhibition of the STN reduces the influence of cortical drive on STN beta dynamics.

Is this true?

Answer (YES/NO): NO